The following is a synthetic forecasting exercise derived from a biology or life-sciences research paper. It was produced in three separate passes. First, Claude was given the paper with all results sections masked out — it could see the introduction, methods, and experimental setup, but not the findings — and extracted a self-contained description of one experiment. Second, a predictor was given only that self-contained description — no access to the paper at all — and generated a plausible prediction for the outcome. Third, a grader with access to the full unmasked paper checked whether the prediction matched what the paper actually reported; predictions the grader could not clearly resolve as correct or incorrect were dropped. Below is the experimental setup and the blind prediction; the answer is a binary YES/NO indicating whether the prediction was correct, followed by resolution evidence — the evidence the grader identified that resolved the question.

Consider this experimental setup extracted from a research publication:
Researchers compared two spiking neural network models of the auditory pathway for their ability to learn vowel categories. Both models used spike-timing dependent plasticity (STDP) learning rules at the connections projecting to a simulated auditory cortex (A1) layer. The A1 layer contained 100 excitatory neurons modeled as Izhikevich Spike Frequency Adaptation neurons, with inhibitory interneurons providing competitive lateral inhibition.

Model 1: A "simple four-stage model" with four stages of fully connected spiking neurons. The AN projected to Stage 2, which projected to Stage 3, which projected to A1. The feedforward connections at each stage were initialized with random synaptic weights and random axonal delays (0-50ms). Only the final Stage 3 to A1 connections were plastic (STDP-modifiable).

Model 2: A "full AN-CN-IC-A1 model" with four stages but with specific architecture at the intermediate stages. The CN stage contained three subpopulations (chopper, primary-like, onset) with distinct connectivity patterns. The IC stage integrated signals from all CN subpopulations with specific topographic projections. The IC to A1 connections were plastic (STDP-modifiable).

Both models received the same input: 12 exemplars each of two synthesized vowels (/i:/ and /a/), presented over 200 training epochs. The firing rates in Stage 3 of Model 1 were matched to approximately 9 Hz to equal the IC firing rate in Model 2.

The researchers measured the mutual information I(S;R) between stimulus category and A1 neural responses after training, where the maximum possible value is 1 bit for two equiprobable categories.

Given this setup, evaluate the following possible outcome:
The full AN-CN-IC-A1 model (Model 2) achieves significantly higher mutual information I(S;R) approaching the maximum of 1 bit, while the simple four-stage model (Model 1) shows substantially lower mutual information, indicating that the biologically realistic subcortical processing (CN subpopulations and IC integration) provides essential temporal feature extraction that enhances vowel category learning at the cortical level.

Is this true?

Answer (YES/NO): YES